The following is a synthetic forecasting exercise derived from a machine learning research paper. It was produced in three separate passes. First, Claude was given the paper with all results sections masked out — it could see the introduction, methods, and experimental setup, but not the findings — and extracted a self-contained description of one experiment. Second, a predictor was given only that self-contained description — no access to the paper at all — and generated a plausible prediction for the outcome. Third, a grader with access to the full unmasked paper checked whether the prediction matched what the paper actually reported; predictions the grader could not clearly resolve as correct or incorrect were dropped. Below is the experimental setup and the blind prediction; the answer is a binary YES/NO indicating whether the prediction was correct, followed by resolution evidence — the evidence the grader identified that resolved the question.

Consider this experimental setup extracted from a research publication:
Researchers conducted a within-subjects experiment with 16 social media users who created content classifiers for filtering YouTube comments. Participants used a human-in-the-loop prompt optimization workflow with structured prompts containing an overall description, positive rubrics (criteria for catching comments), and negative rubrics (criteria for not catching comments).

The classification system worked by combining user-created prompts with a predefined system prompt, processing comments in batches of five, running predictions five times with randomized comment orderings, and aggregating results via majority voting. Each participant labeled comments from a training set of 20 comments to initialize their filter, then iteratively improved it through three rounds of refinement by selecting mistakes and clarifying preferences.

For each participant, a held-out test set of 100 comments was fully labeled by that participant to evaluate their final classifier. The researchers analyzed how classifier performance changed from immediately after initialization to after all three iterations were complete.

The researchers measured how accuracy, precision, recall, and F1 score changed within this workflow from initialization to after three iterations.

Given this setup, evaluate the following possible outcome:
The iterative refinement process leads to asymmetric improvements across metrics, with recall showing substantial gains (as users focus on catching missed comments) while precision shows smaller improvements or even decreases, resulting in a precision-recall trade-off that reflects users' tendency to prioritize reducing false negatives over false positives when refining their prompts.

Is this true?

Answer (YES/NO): NO